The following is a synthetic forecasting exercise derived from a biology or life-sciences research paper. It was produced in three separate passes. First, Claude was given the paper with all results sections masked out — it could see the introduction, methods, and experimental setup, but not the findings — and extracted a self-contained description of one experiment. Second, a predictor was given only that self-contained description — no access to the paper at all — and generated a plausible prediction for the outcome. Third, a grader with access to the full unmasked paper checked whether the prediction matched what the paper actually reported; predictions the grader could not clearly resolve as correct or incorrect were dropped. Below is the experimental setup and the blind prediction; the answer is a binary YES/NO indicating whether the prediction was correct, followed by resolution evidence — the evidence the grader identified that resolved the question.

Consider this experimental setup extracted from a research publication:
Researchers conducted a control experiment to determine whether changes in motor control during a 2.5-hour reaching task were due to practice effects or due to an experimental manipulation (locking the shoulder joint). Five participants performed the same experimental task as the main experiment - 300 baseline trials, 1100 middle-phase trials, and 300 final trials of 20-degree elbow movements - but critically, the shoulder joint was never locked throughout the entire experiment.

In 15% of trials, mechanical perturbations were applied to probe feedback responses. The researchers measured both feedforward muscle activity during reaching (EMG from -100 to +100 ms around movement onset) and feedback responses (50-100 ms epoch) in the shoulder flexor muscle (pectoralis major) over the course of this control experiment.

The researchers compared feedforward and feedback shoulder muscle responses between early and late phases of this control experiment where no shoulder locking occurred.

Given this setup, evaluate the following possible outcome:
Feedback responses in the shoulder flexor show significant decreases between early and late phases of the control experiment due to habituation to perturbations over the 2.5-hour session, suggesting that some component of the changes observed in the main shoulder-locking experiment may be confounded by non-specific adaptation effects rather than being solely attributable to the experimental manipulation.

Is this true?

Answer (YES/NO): NO